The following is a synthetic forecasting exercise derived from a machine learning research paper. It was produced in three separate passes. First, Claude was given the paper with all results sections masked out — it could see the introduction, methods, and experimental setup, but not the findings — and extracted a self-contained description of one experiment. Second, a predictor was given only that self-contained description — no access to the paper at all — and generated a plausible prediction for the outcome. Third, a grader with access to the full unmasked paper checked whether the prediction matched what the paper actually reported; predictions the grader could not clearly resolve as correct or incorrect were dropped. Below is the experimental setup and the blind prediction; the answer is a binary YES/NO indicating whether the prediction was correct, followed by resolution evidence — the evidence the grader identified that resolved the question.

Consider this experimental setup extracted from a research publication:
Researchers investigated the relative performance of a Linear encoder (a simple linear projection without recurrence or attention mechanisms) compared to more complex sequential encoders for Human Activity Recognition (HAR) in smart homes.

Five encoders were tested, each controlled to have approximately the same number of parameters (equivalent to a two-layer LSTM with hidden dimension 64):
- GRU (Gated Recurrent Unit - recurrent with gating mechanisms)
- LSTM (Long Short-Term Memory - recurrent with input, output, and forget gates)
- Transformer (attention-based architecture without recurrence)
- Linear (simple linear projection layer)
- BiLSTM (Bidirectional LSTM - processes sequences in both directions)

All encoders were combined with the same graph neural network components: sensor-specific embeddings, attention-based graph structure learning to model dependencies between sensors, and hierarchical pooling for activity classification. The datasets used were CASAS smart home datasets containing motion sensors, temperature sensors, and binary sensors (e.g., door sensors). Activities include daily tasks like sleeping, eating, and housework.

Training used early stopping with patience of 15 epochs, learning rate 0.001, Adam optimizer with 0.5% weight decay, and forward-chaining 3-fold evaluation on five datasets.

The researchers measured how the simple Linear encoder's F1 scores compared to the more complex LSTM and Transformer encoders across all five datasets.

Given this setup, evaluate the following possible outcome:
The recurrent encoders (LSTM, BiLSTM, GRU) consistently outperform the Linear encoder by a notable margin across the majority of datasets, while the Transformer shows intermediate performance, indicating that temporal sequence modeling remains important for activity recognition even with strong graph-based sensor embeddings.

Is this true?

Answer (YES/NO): NO